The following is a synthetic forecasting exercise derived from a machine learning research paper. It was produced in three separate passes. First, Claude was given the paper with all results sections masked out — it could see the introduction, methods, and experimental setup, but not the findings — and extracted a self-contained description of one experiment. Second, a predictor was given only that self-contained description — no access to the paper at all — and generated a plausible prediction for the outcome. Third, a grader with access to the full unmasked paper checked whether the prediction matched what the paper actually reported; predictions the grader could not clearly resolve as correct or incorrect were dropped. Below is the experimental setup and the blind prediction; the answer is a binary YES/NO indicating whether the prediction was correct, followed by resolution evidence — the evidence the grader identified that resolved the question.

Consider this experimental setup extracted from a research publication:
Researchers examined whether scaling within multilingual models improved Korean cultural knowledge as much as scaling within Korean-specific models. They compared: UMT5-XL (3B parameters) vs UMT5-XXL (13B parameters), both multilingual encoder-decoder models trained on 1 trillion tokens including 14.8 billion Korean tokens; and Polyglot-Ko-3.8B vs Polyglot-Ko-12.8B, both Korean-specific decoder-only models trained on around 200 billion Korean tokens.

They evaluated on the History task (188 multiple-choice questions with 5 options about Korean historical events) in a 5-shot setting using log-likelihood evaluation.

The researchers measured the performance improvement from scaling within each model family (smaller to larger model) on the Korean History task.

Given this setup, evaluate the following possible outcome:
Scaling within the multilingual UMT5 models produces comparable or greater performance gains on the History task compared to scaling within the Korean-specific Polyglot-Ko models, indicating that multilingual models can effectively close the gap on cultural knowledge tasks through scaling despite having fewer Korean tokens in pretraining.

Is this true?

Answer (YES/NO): NO